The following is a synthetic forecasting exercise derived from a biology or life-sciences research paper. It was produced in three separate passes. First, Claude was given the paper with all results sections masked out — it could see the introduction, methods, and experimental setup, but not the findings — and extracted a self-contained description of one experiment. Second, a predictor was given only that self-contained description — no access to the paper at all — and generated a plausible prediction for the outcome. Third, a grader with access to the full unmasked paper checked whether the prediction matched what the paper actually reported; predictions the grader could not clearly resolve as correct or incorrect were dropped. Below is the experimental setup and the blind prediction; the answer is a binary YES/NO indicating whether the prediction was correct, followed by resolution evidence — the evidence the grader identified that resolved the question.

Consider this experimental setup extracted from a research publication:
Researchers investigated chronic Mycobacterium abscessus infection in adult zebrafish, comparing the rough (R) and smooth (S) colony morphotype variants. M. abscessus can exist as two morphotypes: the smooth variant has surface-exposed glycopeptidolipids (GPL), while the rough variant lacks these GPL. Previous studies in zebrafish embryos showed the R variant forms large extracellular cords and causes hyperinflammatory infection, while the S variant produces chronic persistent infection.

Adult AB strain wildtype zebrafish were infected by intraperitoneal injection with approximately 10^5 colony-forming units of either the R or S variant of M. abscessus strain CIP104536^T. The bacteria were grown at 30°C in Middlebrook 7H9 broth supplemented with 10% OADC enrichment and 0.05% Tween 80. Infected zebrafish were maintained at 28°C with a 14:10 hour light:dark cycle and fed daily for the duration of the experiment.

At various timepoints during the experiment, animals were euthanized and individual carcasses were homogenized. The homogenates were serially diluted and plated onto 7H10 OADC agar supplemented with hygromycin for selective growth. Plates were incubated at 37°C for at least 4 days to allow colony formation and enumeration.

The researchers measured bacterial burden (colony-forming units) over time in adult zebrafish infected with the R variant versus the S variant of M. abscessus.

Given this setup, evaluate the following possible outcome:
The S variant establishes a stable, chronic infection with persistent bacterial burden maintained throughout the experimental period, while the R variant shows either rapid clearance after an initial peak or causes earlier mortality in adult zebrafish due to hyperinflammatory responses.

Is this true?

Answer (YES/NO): NO